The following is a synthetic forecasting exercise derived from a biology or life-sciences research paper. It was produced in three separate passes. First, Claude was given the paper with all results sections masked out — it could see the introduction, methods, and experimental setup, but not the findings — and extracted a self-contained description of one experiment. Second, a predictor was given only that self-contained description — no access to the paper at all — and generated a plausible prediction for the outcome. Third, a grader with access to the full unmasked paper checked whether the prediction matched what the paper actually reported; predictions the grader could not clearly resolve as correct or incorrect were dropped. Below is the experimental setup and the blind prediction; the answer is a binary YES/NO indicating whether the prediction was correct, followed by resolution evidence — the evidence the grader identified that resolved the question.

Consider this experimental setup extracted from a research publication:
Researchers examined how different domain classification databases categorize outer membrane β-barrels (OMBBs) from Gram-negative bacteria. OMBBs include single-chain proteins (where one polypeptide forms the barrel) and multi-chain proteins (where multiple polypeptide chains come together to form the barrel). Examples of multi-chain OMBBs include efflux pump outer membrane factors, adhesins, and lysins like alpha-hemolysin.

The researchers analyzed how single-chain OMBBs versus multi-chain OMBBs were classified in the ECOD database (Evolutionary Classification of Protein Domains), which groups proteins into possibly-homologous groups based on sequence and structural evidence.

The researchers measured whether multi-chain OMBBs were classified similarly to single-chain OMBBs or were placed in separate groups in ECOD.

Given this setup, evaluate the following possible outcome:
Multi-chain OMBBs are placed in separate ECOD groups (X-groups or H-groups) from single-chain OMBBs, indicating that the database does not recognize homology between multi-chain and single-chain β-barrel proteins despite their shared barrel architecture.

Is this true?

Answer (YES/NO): YES